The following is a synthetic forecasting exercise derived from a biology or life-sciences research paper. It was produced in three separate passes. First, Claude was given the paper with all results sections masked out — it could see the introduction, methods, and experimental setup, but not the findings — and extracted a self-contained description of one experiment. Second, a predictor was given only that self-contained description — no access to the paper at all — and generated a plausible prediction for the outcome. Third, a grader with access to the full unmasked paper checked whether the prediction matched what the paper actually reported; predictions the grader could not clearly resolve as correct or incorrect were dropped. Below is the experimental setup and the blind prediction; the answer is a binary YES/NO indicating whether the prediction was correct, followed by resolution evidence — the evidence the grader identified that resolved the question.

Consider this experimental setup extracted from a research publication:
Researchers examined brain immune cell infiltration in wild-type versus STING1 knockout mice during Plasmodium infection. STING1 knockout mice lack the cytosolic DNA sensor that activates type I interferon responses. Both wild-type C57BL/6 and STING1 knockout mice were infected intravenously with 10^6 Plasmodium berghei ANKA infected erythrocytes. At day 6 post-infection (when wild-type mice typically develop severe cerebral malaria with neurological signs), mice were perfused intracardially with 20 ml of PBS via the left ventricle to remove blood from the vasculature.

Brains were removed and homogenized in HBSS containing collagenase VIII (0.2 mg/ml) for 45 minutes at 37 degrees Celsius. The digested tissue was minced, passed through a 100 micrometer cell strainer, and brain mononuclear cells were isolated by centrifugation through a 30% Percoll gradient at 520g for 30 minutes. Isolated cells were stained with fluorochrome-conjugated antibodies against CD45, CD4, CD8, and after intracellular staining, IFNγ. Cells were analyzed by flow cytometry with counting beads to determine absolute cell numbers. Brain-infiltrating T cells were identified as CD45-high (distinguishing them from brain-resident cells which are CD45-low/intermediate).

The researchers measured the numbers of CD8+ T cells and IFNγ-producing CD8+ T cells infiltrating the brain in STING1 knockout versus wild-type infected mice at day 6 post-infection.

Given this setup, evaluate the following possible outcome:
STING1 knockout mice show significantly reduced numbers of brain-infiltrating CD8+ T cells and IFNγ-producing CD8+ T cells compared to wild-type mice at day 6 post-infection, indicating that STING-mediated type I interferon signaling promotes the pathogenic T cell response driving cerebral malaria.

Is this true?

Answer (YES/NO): NO